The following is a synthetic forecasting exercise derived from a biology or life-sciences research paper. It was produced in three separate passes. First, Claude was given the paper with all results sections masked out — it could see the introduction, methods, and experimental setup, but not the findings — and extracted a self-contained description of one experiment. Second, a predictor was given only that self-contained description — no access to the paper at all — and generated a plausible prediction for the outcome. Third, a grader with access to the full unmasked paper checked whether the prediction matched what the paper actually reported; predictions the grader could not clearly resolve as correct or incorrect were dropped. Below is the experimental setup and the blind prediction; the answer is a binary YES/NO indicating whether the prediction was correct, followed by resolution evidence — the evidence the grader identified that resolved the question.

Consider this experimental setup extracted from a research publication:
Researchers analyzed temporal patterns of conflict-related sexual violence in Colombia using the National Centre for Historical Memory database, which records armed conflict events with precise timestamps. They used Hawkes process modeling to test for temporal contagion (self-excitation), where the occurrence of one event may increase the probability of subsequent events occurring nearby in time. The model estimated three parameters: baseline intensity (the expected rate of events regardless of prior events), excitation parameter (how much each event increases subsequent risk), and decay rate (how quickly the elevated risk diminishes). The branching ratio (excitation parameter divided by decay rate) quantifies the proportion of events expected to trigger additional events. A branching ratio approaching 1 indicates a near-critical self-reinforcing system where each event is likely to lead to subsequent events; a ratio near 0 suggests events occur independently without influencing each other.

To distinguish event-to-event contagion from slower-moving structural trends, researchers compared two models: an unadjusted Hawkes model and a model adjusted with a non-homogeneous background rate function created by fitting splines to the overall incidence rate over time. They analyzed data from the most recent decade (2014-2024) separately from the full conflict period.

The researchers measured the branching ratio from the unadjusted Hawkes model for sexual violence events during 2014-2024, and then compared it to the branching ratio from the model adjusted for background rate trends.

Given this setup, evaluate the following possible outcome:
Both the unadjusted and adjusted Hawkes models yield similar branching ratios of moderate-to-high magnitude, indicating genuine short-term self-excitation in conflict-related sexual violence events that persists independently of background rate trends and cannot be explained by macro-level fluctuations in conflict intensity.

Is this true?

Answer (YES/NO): NO